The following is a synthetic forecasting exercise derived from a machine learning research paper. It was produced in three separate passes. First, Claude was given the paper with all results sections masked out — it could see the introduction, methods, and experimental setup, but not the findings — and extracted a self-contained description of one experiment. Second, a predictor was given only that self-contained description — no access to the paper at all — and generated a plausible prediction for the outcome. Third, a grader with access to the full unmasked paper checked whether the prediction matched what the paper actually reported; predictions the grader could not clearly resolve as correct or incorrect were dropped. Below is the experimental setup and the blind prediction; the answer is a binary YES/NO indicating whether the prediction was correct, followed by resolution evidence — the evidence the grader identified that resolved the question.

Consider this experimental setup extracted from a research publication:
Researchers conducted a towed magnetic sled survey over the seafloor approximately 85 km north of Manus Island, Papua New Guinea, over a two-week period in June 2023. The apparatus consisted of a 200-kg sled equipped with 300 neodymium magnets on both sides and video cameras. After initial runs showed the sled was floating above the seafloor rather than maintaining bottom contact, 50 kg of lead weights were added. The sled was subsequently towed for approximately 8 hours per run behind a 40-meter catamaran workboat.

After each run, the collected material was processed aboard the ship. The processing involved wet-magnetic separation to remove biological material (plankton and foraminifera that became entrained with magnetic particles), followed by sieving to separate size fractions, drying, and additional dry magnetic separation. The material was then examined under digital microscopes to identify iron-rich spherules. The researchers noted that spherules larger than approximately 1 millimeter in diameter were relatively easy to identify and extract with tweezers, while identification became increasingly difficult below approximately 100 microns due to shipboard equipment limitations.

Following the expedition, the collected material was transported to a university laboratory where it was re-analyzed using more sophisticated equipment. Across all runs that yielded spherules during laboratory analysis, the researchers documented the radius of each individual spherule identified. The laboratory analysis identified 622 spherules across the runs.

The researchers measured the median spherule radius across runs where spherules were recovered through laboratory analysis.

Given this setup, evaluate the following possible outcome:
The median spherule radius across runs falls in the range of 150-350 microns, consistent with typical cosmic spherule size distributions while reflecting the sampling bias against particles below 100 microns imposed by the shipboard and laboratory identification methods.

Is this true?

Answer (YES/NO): YES